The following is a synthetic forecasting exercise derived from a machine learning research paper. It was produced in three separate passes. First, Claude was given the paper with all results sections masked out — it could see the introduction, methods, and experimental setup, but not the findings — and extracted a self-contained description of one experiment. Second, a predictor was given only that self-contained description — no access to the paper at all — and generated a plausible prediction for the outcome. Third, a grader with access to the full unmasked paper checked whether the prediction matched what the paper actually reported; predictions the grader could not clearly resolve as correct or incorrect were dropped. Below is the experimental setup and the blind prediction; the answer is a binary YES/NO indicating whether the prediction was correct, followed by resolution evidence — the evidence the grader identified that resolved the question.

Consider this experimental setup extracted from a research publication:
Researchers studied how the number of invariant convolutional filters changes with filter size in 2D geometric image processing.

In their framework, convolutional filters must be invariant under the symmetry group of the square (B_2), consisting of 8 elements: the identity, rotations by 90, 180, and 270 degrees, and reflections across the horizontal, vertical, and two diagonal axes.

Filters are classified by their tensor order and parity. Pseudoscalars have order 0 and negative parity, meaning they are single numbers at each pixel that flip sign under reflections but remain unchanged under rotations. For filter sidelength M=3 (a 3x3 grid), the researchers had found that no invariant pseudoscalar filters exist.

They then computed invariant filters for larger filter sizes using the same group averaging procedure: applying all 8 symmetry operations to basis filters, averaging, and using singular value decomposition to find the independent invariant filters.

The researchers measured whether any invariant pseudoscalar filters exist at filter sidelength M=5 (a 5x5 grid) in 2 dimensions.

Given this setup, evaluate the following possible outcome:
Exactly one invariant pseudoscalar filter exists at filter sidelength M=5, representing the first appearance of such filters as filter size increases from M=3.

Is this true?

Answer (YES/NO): YES